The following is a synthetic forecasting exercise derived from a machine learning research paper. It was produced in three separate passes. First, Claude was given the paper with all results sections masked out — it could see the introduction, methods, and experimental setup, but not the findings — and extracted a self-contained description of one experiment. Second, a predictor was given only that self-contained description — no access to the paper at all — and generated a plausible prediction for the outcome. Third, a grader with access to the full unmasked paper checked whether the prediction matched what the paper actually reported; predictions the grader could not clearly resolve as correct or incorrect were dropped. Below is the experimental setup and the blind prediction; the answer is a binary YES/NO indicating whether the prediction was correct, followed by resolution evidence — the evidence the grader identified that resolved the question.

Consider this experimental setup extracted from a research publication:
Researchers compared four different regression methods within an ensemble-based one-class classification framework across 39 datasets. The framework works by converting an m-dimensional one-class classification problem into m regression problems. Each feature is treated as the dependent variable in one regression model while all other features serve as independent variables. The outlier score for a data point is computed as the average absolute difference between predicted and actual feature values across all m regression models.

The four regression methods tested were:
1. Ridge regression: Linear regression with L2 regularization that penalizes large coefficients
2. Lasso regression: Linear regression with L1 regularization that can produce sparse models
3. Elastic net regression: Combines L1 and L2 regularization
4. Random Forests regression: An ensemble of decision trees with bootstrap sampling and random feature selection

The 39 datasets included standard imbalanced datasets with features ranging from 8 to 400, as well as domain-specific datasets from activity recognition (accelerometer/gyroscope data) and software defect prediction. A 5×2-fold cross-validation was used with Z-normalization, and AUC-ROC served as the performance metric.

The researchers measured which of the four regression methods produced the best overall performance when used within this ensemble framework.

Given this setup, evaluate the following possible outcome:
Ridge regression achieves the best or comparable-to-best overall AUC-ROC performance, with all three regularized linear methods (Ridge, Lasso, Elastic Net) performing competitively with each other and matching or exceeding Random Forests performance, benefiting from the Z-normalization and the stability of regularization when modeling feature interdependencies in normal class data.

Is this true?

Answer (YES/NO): NO